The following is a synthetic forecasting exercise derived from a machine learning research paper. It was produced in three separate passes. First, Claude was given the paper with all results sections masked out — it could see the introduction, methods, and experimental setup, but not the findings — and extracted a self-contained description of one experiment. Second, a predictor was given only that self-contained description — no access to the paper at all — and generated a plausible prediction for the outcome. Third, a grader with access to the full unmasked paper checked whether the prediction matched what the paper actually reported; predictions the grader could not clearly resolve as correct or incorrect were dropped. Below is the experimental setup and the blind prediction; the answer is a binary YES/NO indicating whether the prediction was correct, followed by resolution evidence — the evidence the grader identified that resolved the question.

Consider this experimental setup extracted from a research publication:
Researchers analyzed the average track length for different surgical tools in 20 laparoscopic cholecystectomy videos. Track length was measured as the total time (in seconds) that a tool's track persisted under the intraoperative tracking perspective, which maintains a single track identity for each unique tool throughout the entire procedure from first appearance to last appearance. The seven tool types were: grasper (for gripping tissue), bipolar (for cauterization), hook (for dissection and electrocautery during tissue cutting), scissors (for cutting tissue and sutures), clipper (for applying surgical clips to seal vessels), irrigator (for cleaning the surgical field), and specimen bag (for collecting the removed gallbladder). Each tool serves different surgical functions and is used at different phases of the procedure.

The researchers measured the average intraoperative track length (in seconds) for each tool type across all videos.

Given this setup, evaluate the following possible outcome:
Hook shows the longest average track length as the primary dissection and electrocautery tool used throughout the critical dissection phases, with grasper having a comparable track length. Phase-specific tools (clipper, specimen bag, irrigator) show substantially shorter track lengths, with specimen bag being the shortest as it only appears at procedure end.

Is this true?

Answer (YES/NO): NO